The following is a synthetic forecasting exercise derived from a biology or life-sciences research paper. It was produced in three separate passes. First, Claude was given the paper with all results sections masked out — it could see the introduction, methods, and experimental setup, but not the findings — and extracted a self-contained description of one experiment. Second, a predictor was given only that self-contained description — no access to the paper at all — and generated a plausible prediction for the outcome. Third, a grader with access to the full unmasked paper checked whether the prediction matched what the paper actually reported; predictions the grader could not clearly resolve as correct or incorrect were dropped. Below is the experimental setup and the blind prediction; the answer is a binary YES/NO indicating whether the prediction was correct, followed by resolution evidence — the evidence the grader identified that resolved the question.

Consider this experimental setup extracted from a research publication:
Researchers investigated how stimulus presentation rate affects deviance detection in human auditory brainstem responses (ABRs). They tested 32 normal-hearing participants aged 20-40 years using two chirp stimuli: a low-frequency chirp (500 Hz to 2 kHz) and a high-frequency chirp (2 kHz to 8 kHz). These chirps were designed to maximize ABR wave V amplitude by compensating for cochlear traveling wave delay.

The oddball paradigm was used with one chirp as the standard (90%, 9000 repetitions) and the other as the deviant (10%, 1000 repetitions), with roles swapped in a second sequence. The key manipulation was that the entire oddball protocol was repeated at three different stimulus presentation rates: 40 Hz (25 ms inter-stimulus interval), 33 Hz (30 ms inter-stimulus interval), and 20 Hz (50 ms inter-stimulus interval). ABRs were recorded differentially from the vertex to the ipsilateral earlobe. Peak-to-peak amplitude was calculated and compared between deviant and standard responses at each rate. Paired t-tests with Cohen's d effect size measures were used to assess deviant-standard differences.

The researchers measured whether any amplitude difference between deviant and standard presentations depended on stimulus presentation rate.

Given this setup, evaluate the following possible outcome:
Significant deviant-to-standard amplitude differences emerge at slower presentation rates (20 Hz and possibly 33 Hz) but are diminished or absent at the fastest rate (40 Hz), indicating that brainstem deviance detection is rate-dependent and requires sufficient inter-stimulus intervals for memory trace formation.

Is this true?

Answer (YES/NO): NO